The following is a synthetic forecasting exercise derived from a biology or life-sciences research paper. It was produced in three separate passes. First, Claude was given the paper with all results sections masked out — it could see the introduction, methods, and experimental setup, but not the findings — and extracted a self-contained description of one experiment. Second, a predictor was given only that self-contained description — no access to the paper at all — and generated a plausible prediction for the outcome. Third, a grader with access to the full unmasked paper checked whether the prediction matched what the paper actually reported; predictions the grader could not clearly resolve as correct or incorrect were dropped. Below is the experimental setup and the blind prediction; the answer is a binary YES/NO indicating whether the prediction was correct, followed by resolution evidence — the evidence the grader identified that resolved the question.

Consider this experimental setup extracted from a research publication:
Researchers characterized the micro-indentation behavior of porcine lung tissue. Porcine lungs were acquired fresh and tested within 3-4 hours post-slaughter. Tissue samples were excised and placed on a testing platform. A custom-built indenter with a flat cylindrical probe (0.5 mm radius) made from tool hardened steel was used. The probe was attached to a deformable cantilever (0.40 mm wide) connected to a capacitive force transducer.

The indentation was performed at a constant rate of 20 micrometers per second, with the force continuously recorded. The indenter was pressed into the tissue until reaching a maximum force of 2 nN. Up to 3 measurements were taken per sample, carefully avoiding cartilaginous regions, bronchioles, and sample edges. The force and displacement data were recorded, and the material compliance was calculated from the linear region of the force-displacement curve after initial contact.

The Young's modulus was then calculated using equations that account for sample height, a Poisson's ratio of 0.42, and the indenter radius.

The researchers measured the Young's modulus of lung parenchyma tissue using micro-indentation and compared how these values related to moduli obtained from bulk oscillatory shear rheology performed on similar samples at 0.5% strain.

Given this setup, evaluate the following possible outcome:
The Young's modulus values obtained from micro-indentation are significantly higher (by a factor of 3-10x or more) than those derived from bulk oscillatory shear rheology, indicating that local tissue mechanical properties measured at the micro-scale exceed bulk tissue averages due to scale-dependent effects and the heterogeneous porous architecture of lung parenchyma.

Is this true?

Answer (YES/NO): NO